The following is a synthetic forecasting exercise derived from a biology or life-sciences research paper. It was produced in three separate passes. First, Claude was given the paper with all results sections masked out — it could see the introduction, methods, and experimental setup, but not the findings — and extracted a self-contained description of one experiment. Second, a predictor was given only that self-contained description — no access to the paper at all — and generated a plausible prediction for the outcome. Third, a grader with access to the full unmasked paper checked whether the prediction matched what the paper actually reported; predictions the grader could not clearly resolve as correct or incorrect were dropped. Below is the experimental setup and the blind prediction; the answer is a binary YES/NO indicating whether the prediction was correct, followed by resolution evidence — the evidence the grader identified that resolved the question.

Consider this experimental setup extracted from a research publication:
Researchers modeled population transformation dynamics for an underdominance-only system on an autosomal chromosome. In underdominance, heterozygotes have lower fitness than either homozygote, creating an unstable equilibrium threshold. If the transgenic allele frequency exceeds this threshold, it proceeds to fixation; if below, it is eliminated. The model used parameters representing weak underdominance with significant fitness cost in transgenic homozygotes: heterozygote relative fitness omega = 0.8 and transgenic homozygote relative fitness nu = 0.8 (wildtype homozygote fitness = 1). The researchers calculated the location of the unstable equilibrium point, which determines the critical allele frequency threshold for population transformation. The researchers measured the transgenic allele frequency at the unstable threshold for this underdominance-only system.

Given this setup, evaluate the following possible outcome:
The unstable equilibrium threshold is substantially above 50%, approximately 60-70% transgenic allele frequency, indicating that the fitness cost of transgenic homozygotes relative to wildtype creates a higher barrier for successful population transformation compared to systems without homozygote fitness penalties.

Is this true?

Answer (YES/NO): NO